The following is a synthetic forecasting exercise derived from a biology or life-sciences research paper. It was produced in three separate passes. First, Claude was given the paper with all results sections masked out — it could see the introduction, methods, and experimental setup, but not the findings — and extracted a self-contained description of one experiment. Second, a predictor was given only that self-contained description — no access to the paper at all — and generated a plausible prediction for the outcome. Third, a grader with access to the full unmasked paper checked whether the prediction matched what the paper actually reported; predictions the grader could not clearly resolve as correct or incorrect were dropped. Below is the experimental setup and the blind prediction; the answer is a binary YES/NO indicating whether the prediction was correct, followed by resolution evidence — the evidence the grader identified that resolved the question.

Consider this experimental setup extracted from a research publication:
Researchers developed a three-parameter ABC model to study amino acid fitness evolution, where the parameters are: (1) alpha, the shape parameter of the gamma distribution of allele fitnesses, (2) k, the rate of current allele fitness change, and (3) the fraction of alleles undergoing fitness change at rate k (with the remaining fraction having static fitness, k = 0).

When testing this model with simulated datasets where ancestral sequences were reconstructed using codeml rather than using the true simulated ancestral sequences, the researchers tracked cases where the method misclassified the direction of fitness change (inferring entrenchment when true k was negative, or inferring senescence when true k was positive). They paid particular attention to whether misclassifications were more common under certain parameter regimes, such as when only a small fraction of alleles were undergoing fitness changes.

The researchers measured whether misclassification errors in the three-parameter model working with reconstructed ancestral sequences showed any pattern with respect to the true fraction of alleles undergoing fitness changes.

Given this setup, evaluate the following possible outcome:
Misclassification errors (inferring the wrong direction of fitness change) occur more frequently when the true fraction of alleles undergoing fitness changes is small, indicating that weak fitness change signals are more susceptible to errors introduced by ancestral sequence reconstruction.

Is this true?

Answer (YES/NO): YES